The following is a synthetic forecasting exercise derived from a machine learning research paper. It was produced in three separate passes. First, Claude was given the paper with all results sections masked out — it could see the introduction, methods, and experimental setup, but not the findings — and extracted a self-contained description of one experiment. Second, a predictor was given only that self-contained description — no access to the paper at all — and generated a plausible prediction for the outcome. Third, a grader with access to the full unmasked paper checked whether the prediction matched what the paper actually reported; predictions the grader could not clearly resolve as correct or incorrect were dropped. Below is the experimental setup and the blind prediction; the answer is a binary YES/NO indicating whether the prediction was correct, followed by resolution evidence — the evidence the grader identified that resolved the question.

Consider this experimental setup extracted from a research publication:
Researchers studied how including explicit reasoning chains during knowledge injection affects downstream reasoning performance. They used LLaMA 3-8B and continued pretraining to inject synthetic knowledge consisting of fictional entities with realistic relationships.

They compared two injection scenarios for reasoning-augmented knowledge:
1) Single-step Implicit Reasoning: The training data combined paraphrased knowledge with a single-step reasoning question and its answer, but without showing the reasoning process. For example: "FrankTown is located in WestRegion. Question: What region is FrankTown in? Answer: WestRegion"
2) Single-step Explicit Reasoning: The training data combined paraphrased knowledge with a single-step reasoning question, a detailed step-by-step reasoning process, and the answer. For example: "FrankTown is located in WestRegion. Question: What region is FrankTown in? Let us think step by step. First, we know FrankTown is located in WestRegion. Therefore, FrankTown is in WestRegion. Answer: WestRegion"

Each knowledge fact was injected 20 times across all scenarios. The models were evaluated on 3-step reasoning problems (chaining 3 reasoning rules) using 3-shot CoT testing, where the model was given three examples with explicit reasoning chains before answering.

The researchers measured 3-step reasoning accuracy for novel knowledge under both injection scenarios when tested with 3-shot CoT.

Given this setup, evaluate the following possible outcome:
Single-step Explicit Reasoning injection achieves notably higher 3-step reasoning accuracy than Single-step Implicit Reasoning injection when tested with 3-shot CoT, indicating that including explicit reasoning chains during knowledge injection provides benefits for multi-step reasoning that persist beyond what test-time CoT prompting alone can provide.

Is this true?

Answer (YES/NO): YES